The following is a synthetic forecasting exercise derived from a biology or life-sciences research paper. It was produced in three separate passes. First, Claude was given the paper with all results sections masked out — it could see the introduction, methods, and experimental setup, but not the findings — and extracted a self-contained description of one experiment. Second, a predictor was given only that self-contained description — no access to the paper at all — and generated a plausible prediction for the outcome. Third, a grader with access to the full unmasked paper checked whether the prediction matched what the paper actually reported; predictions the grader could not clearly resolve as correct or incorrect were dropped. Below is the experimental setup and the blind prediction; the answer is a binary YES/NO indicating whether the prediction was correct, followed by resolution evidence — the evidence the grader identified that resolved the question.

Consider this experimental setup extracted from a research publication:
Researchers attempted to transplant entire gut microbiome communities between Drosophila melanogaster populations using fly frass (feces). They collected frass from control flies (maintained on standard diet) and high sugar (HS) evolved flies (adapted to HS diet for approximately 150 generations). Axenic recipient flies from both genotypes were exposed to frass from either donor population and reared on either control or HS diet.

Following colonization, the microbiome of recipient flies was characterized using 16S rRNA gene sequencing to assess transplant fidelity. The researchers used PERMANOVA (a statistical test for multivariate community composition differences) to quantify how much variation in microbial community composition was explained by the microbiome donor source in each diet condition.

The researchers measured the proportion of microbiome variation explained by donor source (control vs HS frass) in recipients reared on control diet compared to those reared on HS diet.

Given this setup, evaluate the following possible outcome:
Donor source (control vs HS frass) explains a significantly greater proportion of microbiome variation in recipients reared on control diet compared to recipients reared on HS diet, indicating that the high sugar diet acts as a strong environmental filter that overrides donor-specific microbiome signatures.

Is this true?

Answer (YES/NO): YES